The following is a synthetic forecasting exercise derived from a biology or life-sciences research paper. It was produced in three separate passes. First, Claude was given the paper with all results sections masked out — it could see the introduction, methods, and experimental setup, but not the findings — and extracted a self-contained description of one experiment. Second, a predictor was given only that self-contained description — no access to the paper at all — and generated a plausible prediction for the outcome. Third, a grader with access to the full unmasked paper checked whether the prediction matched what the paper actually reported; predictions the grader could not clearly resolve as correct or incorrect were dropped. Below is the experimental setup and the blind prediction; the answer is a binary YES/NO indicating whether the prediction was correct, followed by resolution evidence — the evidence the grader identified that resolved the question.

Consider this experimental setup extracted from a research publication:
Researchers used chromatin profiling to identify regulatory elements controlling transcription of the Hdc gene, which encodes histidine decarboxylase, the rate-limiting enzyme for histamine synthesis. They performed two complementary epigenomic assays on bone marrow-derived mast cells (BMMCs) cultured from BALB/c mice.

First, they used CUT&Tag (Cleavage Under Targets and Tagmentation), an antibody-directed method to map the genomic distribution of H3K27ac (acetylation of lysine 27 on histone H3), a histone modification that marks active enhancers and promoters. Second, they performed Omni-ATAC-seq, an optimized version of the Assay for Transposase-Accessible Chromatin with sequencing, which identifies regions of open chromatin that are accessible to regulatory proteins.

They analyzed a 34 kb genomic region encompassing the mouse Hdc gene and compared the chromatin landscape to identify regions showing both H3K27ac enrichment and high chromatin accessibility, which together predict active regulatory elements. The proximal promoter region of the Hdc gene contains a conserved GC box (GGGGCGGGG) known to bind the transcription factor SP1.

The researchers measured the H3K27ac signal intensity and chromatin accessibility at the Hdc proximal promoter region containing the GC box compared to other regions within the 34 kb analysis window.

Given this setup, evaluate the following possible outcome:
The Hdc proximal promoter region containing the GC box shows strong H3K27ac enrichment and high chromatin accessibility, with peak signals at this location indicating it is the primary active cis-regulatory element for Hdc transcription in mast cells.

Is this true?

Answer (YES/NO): NO